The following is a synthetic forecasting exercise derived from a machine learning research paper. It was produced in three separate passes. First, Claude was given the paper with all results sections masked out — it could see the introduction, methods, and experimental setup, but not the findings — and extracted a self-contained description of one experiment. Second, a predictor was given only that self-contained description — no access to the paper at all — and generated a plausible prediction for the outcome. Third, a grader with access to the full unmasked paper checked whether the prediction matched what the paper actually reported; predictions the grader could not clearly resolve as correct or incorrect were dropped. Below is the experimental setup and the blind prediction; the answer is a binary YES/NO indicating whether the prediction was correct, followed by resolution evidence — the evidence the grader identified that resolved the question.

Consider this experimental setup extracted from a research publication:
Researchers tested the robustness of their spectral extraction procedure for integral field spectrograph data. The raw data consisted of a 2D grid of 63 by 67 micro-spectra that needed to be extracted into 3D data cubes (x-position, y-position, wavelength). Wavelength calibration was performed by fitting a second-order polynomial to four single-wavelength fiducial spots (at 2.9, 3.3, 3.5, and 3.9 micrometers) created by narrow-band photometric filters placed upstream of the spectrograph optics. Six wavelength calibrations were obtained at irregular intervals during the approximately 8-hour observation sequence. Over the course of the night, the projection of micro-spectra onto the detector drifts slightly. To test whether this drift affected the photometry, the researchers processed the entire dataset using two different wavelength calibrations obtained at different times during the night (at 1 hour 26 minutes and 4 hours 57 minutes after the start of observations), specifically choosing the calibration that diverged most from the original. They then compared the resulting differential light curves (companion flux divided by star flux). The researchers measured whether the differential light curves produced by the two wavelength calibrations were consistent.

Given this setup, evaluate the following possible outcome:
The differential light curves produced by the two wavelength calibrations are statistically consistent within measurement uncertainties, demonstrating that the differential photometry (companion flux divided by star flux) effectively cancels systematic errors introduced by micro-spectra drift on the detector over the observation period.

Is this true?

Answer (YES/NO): YES